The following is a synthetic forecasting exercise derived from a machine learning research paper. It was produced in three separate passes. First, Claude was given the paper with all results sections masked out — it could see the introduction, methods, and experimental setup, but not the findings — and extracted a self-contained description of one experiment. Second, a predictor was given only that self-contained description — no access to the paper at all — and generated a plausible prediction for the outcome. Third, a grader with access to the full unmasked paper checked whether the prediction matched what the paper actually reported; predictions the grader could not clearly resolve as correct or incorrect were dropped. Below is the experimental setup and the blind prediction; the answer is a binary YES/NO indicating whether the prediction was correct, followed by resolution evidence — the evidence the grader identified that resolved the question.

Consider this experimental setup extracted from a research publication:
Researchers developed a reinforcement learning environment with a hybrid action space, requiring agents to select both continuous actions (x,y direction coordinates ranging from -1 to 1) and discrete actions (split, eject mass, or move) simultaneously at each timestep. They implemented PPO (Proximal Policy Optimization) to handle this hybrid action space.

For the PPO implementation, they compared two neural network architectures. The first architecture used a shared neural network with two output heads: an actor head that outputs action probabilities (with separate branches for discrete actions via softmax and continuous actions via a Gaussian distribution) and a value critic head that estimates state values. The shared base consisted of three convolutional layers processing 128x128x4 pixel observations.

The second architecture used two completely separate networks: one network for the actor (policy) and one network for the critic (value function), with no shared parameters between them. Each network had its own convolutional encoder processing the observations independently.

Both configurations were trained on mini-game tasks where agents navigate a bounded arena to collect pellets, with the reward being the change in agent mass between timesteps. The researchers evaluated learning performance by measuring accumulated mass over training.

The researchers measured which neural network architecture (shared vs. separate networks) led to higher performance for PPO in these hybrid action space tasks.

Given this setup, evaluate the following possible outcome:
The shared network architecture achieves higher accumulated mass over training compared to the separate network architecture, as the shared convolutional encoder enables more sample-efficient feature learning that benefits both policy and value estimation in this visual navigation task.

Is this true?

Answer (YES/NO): YES